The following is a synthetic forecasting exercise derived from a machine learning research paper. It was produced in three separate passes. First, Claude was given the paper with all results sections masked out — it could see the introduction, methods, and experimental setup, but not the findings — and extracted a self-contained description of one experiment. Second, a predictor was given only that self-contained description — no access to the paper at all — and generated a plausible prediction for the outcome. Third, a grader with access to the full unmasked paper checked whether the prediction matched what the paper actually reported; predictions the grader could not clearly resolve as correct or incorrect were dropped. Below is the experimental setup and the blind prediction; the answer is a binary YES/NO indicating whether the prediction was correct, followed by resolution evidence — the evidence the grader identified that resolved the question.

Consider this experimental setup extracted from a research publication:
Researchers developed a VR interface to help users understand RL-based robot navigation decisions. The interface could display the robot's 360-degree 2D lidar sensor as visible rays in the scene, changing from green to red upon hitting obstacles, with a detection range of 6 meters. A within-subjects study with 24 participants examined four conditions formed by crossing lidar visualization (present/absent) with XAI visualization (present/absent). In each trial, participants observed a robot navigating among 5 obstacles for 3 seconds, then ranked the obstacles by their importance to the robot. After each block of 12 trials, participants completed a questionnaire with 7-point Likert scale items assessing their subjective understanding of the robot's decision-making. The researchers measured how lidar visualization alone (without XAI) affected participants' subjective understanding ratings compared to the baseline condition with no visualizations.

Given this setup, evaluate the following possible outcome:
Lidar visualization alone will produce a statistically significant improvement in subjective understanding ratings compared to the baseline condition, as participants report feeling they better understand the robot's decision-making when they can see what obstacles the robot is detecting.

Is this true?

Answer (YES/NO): YES